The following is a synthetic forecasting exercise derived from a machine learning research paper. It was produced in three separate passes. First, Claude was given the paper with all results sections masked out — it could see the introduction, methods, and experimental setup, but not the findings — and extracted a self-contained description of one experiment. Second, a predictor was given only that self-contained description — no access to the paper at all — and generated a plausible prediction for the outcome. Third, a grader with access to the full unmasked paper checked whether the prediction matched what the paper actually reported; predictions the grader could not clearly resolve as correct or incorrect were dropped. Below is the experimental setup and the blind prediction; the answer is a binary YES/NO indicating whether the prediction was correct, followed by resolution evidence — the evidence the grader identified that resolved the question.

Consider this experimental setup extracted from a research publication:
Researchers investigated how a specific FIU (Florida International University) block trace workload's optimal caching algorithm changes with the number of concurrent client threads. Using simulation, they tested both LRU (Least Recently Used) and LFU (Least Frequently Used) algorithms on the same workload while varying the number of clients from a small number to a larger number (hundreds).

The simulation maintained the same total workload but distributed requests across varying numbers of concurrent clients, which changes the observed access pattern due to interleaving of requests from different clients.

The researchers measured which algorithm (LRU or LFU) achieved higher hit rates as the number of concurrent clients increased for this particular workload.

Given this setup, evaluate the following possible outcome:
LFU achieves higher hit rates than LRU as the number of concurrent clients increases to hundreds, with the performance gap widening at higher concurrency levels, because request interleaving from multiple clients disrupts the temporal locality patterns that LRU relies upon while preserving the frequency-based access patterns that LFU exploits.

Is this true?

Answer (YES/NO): NO